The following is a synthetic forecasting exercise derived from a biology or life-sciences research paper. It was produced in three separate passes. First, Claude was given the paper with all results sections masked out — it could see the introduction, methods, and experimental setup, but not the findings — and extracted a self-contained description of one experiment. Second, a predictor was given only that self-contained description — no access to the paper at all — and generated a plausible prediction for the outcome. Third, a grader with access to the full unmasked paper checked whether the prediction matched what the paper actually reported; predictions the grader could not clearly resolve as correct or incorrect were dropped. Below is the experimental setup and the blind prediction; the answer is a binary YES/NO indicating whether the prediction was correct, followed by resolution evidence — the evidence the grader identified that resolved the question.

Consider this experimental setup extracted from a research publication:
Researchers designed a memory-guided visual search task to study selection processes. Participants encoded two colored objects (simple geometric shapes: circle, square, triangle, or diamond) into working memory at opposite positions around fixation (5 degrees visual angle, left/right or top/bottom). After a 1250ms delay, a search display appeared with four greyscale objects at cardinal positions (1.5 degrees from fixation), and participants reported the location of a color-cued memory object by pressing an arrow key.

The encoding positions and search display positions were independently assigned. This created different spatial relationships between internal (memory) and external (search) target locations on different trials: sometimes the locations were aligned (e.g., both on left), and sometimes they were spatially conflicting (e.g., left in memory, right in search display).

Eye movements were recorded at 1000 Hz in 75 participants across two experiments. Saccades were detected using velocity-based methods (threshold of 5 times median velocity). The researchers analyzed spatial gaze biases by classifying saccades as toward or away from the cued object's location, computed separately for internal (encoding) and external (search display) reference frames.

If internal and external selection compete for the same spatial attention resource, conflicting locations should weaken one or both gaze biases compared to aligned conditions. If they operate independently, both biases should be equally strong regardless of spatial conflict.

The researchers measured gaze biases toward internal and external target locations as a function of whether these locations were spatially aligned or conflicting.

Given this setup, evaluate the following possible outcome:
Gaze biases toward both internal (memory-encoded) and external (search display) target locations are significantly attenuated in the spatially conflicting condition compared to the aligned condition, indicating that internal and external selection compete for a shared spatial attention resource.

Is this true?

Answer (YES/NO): NO